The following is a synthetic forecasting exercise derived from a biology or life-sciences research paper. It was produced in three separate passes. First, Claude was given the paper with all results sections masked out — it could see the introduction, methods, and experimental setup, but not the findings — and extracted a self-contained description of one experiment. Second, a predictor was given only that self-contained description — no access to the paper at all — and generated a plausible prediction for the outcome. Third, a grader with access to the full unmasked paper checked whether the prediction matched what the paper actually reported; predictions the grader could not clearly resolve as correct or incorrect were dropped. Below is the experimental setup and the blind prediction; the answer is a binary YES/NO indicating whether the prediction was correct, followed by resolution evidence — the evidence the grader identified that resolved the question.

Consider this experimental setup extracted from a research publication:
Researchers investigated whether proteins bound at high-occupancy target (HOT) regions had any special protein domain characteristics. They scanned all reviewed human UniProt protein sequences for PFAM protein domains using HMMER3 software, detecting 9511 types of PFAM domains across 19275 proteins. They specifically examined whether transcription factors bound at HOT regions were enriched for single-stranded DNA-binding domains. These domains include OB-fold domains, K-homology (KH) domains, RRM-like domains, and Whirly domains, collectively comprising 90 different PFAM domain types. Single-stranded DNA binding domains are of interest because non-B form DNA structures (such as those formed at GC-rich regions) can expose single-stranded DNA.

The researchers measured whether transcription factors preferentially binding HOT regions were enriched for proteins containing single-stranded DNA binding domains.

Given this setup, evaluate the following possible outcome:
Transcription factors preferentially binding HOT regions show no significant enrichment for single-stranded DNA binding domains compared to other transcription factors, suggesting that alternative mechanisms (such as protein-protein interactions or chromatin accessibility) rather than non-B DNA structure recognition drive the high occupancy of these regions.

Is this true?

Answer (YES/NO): NO